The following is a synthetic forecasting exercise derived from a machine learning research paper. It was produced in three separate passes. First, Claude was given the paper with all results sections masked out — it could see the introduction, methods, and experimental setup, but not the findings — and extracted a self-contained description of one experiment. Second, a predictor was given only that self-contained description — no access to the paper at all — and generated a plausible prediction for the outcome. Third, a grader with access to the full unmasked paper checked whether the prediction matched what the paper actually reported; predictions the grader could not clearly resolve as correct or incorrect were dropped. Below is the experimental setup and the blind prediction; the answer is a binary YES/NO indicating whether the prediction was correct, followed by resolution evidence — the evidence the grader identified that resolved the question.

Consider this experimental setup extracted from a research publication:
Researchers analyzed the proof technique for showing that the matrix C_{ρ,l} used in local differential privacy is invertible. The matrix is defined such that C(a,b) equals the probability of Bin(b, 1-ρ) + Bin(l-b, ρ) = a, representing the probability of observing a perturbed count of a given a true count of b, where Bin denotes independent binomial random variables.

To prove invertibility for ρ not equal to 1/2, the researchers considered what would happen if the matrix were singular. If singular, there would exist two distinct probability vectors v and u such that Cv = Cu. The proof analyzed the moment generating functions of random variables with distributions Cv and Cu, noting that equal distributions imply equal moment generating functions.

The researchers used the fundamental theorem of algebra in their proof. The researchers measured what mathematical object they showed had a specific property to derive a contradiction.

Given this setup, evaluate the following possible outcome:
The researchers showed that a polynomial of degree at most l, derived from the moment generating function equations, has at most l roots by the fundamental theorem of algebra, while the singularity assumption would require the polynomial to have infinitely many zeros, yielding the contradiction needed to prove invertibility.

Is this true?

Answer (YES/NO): YES